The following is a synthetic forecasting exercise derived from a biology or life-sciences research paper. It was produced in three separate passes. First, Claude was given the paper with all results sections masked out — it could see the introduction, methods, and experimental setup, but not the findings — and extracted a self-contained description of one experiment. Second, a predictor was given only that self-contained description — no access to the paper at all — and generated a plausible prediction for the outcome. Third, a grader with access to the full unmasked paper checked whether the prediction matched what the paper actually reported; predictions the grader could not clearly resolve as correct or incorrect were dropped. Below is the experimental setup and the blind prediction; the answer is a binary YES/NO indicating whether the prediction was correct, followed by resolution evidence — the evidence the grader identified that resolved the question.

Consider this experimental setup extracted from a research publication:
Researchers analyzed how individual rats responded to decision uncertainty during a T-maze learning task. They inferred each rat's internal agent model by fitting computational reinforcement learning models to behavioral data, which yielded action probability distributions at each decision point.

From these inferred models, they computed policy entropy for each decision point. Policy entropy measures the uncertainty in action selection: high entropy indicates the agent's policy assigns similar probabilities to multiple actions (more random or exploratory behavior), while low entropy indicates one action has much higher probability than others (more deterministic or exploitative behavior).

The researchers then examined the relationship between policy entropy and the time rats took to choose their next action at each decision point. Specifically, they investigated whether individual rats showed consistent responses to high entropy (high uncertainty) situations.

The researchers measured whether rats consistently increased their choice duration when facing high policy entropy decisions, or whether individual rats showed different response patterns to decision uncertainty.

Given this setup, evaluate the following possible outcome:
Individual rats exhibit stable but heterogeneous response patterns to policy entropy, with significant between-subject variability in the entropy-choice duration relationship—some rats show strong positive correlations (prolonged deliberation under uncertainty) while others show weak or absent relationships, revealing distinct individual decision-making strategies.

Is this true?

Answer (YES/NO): NO